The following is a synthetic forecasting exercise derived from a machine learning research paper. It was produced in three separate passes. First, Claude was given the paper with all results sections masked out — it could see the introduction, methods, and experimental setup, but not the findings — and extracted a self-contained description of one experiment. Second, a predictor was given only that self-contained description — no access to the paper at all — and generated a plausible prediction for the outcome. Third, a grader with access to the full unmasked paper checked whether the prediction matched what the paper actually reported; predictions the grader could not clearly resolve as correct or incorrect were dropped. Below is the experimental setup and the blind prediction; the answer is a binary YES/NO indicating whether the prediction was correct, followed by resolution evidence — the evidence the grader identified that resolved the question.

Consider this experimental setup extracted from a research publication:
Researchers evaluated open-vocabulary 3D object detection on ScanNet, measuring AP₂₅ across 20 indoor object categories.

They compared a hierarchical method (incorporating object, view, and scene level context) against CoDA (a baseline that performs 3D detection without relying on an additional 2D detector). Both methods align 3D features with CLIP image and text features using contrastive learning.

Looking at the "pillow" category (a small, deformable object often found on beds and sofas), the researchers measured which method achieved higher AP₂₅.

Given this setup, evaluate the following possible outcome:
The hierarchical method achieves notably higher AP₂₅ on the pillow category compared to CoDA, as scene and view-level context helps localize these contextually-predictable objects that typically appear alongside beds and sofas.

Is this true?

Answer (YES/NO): NO